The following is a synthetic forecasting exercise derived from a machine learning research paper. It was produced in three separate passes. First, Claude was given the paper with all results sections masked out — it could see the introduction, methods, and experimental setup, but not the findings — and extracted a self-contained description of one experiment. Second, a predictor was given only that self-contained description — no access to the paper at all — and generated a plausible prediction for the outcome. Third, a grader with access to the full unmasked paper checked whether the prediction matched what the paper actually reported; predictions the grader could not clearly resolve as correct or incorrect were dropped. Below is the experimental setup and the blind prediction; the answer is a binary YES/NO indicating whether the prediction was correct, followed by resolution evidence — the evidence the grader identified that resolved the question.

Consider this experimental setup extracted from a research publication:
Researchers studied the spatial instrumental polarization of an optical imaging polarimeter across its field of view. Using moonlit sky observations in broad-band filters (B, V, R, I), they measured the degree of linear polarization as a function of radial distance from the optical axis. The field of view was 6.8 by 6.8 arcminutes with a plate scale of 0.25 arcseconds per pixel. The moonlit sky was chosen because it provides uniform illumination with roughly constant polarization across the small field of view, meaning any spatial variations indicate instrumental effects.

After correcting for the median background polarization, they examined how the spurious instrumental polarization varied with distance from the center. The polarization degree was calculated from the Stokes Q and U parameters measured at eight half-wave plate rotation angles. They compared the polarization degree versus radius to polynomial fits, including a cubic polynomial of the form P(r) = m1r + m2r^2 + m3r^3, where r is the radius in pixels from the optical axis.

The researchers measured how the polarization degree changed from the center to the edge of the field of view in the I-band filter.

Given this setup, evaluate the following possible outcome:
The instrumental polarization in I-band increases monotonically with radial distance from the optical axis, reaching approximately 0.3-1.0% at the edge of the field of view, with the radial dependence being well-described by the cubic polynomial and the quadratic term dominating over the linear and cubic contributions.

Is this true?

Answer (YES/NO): NO